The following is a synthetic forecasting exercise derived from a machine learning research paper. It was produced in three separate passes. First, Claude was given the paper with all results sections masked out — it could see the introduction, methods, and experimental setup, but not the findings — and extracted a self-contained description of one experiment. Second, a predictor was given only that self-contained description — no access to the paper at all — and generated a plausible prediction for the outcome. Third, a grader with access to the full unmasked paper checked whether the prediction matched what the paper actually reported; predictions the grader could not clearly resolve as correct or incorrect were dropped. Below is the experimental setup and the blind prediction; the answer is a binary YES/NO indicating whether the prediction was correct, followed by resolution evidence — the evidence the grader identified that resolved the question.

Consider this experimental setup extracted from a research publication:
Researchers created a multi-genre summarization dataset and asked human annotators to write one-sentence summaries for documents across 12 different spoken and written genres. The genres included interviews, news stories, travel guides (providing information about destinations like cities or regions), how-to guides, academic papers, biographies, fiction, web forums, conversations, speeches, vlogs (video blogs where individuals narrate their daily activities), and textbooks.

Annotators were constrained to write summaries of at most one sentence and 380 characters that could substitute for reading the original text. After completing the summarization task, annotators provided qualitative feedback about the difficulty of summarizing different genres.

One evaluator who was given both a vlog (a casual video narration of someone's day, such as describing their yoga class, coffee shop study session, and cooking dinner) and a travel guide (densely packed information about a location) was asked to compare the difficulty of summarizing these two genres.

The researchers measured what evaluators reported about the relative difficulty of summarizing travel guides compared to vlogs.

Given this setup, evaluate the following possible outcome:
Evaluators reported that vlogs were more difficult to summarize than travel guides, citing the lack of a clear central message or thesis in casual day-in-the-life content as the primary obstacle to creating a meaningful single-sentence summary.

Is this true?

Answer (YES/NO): NO